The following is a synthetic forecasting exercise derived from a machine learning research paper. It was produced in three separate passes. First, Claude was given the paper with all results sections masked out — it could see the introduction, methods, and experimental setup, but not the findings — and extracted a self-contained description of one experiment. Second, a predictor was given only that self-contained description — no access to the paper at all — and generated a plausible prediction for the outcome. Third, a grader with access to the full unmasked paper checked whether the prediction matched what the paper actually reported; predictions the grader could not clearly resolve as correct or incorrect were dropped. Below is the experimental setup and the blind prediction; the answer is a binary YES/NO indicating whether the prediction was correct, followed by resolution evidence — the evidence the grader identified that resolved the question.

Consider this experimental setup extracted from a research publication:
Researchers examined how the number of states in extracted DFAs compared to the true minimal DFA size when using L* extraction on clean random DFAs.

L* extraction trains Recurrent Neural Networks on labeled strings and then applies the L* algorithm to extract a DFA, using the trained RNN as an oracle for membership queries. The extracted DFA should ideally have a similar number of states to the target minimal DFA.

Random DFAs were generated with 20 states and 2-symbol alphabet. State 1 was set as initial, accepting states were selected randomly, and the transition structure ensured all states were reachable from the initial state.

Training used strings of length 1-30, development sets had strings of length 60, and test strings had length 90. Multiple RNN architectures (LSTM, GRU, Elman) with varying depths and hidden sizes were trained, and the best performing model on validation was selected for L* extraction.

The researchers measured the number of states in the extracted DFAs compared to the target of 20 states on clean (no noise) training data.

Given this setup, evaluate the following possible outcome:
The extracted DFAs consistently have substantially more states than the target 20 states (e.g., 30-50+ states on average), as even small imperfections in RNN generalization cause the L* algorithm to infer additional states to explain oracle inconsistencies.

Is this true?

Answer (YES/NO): NO